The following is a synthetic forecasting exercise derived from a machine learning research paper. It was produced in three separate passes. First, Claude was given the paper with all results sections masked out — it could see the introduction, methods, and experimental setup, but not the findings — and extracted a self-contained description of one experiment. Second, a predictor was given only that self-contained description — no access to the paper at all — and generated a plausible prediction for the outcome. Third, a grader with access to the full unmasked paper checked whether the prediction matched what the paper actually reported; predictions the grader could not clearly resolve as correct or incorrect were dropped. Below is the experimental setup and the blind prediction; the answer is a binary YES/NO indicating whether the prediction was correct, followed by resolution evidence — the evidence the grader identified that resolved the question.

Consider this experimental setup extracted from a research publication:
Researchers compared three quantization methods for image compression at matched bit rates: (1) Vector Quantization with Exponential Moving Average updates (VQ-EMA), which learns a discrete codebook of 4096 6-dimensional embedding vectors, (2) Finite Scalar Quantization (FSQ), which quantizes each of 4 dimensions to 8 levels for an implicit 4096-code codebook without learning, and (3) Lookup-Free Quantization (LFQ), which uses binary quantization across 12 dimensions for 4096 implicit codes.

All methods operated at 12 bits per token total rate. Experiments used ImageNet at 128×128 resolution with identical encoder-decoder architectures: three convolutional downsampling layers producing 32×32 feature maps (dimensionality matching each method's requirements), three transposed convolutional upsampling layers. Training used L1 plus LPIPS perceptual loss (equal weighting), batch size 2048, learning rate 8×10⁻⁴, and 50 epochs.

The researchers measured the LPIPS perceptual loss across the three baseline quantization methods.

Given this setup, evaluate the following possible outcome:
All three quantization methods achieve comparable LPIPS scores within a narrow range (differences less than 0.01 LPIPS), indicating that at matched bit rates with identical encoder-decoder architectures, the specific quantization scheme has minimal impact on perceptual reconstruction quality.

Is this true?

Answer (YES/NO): NO